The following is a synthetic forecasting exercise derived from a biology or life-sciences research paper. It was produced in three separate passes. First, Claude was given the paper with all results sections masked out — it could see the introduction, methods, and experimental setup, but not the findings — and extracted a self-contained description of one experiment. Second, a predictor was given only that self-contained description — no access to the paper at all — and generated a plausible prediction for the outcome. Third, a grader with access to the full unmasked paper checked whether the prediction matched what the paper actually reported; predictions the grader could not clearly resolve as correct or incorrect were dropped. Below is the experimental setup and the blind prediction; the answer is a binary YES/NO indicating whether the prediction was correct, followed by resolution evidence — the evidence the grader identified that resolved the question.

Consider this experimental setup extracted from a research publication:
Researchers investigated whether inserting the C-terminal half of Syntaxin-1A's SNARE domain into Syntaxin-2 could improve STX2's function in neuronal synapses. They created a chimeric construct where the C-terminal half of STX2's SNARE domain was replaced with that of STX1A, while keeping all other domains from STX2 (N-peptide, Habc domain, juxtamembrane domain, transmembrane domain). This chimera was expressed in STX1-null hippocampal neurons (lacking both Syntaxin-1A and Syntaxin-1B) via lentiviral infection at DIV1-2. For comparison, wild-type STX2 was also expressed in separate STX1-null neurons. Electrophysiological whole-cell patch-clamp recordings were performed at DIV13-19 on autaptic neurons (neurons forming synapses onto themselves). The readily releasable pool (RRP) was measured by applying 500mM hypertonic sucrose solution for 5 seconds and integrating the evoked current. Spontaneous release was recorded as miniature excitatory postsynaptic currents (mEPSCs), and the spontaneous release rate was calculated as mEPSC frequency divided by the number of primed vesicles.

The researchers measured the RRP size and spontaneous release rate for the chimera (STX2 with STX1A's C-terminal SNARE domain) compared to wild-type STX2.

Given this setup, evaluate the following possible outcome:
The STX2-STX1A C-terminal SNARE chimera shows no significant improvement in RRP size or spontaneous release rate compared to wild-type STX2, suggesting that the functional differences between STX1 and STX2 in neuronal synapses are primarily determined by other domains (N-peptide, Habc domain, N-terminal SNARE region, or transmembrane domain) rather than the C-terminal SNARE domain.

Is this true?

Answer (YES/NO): NO